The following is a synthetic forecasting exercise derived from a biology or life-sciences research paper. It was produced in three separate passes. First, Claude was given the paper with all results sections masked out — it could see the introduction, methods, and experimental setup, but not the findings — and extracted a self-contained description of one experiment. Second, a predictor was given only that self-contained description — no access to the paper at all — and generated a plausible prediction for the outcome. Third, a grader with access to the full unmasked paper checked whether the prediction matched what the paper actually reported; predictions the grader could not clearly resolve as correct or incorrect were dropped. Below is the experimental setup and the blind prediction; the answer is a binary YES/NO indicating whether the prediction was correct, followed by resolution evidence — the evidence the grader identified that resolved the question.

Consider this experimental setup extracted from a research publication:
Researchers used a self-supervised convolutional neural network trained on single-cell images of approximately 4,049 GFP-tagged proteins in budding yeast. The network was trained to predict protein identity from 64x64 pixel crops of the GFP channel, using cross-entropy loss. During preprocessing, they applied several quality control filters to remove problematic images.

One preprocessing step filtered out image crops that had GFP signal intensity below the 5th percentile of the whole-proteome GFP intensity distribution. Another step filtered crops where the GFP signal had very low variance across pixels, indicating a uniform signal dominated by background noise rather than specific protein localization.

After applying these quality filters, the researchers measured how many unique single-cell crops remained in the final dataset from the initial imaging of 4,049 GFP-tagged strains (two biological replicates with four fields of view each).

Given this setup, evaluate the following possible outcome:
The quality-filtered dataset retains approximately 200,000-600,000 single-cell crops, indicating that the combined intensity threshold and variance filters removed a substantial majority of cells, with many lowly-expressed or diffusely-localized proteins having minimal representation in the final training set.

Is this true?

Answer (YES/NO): NO